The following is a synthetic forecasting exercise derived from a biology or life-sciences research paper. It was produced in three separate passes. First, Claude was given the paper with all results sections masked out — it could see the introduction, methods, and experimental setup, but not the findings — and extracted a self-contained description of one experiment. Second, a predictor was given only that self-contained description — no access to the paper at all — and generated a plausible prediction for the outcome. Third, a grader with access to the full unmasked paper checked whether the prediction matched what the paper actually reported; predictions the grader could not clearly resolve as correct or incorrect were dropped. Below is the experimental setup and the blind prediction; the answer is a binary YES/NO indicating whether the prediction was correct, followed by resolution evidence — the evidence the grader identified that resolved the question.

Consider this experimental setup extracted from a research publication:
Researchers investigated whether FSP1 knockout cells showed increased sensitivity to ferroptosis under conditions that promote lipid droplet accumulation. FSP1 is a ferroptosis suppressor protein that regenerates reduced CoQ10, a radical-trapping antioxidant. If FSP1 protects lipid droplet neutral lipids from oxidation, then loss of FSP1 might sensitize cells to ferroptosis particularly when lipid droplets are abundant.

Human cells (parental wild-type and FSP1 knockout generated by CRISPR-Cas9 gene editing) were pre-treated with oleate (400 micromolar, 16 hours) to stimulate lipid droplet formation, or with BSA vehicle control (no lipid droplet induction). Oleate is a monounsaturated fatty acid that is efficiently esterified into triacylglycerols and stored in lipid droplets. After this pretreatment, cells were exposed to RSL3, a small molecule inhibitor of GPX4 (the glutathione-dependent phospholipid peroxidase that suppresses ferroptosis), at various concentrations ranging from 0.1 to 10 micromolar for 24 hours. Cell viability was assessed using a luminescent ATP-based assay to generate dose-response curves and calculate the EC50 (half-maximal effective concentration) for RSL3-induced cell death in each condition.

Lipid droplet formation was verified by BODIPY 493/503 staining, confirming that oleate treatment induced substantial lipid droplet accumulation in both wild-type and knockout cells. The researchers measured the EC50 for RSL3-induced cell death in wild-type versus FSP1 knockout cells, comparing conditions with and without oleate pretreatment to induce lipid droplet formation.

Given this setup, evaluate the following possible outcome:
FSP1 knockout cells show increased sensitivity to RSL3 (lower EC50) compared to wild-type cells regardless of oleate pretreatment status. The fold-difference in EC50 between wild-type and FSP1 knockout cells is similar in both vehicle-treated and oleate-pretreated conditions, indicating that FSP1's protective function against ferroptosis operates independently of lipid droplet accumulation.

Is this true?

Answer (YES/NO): NO